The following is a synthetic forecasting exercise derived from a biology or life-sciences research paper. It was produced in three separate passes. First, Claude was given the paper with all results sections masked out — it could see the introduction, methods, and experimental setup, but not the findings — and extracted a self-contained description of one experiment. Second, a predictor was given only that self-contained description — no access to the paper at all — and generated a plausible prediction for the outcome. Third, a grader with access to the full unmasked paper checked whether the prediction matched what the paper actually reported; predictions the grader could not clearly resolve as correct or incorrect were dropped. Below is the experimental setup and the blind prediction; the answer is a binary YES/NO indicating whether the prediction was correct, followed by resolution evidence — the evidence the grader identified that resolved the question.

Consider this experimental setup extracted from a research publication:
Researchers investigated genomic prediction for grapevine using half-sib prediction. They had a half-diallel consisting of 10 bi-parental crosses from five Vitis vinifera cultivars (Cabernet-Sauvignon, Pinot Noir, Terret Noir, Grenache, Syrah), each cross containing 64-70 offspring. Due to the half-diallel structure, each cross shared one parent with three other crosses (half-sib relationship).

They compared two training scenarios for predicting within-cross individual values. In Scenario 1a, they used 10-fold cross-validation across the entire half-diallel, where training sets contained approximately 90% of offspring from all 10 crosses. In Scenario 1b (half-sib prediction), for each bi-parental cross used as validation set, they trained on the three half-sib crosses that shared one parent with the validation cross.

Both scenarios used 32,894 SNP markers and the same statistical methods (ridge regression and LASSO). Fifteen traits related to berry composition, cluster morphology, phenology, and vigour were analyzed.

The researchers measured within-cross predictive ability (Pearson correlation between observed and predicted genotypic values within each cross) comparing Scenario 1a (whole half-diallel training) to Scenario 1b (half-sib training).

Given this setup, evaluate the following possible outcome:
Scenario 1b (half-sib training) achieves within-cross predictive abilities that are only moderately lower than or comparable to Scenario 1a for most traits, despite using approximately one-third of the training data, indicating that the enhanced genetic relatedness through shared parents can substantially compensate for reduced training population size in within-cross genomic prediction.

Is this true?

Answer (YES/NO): YES